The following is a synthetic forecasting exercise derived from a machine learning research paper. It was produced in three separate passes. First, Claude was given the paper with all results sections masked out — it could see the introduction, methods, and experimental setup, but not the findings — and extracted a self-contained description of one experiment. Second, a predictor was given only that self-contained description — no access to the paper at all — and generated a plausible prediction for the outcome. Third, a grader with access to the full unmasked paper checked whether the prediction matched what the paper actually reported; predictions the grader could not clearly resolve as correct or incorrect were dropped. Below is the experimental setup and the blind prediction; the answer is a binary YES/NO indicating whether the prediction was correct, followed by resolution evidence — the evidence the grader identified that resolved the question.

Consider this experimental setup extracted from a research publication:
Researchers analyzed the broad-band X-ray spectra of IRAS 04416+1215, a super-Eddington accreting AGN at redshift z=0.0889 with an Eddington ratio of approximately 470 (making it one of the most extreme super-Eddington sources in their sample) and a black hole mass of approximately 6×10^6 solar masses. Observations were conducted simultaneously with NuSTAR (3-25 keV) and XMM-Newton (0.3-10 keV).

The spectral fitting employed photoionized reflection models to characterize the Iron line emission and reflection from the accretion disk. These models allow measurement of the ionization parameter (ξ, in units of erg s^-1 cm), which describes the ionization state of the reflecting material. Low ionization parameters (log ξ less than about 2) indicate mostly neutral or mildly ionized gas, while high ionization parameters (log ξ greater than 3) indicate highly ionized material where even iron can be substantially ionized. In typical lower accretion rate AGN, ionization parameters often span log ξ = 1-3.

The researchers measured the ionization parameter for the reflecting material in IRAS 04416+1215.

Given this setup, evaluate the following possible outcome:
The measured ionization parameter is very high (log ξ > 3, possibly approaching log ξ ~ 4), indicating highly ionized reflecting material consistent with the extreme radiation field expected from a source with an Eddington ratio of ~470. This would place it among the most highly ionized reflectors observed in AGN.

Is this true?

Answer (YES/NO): YES